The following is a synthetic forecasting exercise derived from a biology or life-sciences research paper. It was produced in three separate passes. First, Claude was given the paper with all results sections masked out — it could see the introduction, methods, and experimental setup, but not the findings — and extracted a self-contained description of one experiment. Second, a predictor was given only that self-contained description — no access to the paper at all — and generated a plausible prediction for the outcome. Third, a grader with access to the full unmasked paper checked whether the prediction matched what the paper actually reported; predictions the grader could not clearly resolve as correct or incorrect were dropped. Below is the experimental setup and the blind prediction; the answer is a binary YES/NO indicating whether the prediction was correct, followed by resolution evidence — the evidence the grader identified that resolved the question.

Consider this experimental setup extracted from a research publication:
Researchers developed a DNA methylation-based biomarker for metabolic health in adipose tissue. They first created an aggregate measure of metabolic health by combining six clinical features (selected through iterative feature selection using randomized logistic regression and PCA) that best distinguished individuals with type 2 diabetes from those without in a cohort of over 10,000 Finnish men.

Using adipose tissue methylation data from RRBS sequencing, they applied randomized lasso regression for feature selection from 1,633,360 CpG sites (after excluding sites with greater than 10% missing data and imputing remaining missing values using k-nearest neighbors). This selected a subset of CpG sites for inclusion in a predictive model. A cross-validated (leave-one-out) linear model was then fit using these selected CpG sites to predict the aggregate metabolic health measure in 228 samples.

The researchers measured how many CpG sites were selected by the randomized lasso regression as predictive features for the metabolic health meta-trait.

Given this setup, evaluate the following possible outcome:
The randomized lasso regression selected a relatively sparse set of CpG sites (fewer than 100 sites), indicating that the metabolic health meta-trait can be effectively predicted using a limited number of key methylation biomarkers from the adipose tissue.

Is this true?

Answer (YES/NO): NO